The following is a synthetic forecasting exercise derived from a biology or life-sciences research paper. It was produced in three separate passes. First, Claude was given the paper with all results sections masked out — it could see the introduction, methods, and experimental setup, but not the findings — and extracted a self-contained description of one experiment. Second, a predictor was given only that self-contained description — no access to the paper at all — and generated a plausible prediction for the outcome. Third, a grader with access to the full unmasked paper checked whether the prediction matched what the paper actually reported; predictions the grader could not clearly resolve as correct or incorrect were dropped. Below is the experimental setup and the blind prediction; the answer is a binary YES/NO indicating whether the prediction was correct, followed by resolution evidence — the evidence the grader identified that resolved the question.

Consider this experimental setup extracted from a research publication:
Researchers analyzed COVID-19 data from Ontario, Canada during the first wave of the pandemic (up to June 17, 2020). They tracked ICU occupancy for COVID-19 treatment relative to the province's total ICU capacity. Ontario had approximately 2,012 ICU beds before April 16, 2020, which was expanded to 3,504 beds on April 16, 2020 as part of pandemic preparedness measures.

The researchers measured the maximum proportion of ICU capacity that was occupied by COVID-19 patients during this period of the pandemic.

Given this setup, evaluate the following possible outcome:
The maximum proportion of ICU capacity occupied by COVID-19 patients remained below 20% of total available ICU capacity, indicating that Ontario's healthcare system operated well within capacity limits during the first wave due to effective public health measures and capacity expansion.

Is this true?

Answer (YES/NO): YES